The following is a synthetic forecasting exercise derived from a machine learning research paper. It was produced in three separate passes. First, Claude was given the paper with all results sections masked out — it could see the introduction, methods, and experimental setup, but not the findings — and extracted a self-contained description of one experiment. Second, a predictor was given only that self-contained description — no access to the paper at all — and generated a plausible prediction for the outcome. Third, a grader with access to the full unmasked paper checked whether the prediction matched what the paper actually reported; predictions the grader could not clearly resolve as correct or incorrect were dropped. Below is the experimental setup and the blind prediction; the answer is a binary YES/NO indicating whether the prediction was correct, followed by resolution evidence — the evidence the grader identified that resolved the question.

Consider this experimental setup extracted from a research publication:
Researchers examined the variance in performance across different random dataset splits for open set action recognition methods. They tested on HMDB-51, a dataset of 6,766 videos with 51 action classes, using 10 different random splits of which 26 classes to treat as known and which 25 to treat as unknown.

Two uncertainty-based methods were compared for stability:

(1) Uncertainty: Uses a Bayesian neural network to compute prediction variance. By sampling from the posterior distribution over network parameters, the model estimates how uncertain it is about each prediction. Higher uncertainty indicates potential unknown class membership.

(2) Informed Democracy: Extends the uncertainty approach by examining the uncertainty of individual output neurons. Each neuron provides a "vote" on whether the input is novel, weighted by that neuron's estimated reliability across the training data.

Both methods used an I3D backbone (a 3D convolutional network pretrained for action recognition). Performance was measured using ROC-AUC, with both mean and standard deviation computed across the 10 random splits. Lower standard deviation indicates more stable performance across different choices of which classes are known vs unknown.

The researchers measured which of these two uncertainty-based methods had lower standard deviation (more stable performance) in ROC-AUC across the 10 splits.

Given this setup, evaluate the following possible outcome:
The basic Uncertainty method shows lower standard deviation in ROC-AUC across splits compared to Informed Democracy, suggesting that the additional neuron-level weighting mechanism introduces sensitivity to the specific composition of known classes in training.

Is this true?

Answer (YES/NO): YES